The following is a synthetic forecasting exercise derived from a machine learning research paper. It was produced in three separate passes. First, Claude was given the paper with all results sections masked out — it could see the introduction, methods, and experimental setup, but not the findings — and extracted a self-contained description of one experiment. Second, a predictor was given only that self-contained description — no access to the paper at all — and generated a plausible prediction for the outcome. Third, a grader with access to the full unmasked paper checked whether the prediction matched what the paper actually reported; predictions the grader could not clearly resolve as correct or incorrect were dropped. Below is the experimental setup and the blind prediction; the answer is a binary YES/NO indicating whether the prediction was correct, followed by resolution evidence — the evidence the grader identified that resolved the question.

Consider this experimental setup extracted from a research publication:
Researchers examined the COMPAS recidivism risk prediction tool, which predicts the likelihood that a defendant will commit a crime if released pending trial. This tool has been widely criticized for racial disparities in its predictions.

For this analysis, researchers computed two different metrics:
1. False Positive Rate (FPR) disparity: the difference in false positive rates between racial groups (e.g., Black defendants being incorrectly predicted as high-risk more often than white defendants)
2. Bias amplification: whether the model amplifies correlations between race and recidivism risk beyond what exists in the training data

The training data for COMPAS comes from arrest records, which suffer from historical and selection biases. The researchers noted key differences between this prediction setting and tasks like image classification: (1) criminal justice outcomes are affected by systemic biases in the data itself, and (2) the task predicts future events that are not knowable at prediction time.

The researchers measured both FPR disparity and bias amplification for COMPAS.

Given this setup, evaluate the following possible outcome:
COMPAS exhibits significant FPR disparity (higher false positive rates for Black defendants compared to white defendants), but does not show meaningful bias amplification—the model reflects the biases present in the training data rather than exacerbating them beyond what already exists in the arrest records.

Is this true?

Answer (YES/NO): YES